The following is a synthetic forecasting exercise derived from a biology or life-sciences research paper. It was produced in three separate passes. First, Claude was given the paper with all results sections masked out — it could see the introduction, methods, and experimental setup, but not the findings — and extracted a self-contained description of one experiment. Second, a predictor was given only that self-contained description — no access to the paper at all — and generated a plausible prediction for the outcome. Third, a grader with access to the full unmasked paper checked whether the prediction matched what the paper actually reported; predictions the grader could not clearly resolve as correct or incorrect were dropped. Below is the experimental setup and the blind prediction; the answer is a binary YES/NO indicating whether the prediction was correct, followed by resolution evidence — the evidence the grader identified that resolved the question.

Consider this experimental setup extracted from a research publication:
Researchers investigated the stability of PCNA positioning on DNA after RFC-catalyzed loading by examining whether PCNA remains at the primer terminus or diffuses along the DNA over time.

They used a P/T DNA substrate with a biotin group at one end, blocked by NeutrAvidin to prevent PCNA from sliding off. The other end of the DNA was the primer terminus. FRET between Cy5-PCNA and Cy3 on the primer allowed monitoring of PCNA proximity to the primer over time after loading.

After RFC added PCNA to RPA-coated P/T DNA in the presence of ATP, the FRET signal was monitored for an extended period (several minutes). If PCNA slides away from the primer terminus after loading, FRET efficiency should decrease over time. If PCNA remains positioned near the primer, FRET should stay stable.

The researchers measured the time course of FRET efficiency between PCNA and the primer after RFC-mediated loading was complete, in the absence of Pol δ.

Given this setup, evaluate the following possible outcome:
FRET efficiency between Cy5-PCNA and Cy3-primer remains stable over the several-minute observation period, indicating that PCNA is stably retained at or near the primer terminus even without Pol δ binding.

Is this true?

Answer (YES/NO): YES